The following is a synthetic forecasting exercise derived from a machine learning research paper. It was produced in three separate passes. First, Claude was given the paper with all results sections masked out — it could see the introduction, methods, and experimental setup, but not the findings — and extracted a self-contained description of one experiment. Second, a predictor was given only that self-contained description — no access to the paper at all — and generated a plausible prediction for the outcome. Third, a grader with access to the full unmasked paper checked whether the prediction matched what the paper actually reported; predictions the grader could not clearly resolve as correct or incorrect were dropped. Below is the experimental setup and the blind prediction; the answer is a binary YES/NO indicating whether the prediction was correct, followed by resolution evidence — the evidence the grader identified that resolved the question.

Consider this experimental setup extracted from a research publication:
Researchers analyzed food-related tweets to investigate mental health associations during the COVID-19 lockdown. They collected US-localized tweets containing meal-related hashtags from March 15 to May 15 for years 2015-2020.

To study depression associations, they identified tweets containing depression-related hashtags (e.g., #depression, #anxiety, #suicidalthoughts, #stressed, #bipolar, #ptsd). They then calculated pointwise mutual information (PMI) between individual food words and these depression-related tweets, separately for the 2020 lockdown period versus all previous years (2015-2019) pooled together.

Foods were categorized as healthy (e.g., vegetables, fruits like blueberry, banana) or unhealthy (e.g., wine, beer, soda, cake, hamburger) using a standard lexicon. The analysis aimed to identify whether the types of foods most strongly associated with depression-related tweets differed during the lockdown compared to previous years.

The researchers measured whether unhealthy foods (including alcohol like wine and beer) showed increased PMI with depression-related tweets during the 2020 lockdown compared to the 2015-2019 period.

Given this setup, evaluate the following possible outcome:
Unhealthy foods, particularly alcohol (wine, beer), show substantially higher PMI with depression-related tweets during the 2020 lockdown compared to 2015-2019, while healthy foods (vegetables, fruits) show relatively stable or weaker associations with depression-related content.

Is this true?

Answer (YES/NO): YES